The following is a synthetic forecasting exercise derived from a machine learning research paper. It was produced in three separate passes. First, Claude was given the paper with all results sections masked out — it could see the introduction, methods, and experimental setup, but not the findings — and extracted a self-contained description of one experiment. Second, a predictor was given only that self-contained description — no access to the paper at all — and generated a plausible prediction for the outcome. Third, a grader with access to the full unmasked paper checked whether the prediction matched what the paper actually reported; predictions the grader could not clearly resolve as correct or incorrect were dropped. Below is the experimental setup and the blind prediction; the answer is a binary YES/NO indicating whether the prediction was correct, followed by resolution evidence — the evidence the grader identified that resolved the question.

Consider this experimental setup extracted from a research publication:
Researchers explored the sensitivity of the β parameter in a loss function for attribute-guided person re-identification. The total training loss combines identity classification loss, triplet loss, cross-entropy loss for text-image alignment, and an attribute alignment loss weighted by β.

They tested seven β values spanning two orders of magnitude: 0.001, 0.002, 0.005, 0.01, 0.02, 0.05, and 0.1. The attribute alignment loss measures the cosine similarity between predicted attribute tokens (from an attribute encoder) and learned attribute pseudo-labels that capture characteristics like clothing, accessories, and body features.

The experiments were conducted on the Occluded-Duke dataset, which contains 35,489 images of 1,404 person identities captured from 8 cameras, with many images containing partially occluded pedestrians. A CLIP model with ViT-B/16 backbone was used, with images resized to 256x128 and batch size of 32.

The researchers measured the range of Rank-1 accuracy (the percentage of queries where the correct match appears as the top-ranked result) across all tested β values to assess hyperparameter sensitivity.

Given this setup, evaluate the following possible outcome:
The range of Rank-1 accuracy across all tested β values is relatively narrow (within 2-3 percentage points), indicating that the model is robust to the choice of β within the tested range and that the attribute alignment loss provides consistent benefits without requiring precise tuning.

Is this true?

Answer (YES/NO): NO